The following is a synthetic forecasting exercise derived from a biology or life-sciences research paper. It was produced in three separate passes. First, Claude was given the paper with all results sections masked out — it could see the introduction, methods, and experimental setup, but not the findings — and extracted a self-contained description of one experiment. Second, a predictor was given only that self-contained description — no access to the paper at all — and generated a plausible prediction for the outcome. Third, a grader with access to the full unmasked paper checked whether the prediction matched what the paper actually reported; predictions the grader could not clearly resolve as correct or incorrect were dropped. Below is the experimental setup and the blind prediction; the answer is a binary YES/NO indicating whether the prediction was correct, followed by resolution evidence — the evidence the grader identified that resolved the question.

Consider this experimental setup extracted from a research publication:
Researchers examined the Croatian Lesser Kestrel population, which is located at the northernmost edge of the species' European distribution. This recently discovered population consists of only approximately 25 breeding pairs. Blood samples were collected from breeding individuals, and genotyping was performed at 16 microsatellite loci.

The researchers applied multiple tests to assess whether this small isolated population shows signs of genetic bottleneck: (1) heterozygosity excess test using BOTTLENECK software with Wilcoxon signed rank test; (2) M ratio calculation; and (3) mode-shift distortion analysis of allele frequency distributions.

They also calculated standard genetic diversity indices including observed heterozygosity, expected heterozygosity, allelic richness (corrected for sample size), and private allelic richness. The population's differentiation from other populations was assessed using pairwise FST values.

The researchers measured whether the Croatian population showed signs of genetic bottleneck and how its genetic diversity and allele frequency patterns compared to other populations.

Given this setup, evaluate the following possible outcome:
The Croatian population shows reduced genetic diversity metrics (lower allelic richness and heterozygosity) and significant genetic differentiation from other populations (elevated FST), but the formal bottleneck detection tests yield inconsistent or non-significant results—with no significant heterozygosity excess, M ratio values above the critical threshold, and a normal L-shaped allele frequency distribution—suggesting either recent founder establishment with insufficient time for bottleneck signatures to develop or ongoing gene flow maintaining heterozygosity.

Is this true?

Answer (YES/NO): NO